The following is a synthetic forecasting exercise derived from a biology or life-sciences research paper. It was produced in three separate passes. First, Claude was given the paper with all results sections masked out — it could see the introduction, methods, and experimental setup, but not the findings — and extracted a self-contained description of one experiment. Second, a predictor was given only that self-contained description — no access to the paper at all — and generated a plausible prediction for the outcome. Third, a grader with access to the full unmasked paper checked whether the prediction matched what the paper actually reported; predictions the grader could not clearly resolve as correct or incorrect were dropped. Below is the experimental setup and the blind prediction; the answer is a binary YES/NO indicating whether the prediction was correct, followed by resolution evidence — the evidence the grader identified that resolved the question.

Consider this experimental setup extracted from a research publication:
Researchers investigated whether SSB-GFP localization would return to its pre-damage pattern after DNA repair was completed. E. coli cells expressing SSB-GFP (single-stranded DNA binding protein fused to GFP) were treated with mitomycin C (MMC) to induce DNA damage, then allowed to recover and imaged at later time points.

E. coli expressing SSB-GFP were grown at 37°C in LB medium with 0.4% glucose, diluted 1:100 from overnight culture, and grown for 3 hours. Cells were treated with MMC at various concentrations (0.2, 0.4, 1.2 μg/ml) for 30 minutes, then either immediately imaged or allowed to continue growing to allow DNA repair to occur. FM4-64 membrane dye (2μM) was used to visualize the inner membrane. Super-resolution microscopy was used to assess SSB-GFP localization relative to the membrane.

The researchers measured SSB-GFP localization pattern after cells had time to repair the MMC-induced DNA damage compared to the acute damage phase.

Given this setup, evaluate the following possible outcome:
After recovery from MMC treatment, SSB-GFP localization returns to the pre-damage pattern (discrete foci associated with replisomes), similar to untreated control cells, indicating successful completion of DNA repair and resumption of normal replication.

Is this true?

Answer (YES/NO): NO